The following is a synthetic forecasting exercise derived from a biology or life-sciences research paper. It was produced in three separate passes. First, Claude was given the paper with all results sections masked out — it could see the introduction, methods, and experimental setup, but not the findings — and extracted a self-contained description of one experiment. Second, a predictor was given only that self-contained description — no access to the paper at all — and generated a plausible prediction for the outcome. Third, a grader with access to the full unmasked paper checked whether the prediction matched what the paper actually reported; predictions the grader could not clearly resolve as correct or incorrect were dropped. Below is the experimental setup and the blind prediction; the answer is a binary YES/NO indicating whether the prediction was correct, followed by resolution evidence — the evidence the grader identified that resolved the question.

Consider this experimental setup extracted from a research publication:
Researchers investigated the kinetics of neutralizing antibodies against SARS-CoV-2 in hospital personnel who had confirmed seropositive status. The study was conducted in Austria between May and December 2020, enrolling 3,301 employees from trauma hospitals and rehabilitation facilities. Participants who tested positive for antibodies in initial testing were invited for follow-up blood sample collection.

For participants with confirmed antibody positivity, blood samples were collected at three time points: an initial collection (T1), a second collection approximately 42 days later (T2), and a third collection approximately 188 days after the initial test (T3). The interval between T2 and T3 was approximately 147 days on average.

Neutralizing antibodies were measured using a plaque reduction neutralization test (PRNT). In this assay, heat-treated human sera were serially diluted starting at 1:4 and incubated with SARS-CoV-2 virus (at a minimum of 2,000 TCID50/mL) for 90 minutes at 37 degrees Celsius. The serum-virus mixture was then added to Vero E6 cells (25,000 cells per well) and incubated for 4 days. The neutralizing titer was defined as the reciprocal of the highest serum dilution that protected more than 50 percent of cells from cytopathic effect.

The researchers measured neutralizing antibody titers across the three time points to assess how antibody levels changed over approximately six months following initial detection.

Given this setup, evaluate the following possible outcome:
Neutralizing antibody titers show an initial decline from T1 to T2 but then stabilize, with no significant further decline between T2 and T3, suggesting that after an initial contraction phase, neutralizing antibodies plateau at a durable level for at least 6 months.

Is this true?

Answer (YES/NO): NO